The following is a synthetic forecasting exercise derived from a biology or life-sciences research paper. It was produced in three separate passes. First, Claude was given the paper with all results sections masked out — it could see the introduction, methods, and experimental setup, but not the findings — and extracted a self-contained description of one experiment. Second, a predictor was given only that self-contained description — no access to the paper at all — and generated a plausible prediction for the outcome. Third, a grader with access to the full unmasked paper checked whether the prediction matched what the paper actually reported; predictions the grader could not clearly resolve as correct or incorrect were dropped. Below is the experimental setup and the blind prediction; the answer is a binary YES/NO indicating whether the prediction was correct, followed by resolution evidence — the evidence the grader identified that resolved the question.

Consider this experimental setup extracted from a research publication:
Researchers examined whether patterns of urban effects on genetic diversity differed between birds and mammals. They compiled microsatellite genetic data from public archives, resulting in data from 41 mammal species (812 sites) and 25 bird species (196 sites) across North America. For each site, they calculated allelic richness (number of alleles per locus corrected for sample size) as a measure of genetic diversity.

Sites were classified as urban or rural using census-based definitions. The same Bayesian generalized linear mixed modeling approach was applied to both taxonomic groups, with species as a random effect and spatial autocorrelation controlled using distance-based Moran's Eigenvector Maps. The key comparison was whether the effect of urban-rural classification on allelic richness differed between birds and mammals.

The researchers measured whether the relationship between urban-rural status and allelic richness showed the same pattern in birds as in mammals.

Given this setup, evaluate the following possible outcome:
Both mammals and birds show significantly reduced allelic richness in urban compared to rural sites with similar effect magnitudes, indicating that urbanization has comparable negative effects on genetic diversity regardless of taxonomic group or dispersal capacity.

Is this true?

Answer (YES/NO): NO